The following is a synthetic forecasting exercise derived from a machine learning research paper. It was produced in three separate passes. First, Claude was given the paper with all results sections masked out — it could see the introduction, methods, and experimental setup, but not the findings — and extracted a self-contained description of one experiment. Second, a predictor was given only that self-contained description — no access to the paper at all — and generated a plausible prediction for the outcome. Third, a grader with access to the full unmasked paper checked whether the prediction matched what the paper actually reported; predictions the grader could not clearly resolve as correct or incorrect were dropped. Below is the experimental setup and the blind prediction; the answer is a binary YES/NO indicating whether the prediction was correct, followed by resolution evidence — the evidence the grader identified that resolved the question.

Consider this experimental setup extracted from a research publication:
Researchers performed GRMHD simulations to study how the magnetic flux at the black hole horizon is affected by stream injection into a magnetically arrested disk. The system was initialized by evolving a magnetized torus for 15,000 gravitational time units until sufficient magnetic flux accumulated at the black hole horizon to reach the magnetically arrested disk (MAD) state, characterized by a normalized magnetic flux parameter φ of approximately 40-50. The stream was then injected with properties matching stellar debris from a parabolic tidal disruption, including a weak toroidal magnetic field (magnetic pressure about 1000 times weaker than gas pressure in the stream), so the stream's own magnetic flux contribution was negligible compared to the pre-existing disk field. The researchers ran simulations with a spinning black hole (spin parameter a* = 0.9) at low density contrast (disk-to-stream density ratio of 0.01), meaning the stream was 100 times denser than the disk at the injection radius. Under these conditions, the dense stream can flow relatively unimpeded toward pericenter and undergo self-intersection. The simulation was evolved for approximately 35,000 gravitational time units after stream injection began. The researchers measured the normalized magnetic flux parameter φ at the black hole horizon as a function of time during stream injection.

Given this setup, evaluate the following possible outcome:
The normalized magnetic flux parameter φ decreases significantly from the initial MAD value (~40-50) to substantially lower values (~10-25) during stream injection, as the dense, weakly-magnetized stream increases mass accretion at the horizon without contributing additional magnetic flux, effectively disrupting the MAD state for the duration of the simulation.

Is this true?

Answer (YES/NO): NO